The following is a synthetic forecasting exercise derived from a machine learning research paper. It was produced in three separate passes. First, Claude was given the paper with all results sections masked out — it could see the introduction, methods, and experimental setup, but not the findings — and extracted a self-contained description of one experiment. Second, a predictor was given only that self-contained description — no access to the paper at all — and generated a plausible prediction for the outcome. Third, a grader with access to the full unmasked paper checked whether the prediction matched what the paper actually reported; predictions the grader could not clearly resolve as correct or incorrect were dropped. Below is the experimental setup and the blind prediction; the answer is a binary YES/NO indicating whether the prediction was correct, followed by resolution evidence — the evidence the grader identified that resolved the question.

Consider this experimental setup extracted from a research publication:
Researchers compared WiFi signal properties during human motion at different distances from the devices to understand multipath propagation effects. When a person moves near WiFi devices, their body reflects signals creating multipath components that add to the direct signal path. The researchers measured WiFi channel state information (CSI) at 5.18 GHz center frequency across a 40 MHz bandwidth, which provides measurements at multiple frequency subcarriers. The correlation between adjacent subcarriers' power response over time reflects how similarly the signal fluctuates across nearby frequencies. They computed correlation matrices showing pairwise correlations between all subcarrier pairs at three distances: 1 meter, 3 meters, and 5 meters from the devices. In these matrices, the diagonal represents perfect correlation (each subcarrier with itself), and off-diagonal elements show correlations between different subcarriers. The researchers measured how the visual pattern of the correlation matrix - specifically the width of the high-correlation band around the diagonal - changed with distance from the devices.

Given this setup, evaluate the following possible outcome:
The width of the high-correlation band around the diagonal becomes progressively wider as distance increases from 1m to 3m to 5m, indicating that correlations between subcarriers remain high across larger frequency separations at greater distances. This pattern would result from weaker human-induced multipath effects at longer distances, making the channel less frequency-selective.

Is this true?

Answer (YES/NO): NO